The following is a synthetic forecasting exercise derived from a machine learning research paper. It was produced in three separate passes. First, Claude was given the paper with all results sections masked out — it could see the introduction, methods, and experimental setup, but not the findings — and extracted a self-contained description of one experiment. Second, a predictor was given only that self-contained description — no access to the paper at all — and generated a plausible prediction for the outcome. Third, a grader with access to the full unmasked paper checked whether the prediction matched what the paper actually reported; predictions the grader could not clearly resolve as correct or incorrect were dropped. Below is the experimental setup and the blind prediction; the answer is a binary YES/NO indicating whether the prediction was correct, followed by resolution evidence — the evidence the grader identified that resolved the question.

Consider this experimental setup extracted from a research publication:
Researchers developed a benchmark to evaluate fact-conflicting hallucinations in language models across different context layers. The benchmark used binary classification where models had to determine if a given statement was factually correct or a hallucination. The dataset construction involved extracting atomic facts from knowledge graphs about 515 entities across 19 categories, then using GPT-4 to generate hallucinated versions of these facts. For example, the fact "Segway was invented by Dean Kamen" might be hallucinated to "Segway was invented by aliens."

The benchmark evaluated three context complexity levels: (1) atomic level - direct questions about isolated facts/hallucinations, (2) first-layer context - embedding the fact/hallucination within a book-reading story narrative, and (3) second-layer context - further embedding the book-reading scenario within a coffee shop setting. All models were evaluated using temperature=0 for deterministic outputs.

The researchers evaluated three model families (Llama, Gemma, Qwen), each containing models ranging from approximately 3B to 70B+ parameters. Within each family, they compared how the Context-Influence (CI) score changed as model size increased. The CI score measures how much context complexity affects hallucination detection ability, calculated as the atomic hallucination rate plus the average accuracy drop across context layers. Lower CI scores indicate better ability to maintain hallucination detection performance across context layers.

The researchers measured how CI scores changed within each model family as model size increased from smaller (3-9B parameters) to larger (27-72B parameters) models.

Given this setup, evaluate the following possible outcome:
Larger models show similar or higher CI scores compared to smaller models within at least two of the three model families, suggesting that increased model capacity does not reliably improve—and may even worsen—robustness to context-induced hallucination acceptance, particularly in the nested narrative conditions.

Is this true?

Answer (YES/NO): NO